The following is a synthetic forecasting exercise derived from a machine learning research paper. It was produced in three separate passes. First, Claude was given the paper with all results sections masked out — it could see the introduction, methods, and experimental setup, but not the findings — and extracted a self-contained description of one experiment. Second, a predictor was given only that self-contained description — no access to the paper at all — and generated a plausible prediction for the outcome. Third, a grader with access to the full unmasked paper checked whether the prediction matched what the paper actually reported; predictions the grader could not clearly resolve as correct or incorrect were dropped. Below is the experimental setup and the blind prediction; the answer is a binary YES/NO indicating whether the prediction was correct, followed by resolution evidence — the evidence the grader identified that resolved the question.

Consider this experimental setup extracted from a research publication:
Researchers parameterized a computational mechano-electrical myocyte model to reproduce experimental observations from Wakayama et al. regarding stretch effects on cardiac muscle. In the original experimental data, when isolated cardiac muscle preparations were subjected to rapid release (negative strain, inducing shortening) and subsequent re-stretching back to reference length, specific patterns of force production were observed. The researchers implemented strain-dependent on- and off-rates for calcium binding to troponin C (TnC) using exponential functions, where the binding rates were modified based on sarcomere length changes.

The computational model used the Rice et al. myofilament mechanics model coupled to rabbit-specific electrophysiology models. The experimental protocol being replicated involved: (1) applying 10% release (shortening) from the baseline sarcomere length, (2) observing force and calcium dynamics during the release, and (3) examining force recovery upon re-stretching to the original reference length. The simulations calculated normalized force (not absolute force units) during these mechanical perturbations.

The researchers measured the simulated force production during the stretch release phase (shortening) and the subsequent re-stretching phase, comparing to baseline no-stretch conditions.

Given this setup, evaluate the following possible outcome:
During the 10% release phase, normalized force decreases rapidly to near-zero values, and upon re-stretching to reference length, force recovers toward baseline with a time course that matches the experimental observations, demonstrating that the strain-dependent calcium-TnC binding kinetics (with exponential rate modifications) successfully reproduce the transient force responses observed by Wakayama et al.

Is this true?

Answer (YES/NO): NO